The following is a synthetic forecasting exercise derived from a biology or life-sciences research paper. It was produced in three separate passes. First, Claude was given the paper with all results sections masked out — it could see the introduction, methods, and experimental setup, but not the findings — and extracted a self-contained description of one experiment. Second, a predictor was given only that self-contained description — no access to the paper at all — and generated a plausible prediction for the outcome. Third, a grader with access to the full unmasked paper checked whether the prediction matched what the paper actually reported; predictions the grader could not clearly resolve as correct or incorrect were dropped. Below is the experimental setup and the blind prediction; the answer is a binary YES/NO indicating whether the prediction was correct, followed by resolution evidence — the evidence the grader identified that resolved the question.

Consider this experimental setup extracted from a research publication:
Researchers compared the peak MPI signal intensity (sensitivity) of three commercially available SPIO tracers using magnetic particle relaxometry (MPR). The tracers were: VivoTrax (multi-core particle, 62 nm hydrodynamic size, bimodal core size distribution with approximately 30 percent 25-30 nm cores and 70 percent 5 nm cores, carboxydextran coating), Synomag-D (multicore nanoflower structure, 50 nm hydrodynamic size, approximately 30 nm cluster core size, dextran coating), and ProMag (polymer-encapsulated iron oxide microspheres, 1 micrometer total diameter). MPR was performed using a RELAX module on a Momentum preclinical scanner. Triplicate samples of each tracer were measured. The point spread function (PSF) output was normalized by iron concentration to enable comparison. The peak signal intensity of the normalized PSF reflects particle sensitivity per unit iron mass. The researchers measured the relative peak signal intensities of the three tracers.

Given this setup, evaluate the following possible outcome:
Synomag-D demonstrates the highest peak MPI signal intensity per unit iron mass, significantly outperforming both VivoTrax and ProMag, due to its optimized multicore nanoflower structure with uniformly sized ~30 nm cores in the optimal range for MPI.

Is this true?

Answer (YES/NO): YES